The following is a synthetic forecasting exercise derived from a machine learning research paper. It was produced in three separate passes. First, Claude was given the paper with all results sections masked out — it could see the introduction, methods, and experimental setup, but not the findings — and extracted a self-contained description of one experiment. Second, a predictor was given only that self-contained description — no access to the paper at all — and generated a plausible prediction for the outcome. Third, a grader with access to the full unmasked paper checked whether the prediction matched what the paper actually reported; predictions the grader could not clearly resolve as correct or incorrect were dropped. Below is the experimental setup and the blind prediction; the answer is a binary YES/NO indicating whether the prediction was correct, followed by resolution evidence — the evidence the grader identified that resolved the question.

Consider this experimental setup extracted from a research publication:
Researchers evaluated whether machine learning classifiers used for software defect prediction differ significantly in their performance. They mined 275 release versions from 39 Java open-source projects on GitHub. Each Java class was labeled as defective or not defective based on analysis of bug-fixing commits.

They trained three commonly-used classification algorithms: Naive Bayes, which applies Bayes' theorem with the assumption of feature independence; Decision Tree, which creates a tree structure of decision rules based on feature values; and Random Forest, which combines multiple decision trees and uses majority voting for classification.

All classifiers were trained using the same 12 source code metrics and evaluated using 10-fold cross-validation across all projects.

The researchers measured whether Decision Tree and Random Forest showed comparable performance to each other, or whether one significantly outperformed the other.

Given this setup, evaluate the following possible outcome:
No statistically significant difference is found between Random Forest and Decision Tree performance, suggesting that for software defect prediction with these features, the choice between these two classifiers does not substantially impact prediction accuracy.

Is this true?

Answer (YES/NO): YES